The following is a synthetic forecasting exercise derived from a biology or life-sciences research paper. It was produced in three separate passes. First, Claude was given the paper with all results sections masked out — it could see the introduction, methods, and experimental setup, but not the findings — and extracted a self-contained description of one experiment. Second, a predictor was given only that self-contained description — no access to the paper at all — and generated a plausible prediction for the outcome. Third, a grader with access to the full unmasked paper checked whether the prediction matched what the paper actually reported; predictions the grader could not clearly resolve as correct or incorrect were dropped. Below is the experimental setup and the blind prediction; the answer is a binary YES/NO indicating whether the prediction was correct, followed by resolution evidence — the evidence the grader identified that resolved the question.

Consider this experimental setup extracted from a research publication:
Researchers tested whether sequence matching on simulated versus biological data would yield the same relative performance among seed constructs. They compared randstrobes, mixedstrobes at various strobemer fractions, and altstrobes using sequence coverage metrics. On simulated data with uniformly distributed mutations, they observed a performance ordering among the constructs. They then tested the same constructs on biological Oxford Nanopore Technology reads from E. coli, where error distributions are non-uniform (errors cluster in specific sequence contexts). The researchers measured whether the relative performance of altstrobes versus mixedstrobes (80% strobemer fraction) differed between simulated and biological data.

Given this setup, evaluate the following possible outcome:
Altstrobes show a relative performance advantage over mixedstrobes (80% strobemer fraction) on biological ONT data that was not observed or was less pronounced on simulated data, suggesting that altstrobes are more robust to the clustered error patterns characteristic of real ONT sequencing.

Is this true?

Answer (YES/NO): NO